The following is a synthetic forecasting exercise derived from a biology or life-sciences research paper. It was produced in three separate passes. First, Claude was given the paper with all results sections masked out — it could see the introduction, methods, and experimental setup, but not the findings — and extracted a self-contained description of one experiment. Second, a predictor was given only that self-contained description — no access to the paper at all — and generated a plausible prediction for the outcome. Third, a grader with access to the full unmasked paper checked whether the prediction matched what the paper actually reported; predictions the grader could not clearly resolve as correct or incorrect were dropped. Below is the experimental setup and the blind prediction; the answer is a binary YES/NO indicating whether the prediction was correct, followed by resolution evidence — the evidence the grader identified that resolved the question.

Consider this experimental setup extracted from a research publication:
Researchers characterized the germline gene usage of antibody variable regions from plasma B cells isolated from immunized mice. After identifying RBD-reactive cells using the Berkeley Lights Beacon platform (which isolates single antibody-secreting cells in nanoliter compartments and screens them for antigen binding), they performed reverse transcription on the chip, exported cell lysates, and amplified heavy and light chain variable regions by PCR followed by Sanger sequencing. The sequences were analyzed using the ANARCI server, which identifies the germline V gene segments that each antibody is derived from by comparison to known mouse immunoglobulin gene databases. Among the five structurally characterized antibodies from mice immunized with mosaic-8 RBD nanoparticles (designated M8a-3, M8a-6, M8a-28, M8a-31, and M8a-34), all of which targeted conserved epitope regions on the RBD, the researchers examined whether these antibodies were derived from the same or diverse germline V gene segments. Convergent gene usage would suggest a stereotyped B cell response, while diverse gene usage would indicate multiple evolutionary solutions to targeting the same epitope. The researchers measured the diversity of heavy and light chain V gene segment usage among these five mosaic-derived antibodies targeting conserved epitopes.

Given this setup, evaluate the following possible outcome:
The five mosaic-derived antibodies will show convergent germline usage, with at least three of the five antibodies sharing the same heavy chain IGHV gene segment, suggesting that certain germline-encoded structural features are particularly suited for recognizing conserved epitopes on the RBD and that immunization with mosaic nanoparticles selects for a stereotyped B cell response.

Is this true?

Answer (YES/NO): NO